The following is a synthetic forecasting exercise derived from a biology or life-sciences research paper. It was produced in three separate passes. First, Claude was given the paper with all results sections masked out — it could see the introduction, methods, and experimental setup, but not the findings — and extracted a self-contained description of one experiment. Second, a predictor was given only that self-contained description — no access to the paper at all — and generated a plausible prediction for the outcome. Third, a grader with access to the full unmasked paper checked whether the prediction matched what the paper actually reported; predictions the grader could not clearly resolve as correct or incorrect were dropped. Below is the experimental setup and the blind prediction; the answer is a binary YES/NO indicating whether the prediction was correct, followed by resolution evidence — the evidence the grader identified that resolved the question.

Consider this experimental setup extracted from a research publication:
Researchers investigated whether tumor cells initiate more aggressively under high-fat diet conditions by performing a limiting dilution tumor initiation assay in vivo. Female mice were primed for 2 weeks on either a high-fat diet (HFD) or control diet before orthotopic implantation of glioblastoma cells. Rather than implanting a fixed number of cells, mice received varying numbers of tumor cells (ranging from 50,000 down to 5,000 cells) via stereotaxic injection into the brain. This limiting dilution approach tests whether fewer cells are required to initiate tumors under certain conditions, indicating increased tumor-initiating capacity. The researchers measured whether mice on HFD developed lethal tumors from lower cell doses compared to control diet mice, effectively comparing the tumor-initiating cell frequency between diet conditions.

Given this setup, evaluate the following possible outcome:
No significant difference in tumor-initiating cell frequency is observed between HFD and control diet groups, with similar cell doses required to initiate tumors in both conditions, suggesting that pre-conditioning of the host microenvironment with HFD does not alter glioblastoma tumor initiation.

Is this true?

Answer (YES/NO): NO